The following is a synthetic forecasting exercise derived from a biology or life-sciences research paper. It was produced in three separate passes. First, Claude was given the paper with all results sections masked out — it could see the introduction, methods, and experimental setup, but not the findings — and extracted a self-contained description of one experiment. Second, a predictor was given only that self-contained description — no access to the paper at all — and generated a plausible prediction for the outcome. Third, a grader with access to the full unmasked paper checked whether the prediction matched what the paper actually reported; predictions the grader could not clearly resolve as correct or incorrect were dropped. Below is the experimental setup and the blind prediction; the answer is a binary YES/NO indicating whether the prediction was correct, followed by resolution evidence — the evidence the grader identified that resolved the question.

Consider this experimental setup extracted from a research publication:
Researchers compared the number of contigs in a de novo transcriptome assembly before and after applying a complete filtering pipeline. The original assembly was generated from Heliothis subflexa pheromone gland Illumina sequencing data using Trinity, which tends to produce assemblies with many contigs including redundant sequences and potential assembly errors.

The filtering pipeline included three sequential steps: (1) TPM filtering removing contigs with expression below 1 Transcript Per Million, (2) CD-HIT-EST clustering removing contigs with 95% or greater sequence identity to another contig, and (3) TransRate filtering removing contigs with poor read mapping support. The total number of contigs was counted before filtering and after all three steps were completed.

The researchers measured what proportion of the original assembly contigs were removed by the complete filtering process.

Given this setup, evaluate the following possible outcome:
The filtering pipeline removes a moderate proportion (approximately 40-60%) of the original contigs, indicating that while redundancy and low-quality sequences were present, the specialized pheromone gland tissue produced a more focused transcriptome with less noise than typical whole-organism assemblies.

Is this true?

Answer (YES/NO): NO